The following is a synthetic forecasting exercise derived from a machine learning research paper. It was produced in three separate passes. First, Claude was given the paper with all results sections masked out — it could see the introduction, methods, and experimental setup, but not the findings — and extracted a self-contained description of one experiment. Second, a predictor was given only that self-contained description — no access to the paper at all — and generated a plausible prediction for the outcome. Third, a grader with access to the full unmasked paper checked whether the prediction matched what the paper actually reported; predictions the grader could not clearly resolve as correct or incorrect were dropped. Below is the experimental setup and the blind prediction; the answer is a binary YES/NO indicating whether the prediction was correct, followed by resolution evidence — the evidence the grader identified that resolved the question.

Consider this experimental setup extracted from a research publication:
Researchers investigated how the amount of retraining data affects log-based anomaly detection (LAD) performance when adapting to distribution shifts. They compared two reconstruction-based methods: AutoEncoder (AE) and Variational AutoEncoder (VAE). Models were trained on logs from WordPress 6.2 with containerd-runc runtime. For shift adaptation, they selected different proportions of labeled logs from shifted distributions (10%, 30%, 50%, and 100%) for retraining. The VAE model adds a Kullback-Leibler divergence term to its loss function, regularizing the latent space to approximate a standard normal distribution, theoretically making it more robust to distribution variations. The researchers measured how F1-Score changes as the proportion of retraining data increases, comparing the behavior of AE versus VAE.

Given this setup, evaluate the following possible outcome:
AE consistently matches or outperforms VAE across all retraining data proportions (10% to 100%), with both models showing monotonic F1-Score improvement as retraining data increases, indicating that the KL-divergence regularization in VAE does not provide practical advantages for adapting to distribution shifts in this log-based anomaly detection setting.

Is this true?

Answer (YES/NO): NO